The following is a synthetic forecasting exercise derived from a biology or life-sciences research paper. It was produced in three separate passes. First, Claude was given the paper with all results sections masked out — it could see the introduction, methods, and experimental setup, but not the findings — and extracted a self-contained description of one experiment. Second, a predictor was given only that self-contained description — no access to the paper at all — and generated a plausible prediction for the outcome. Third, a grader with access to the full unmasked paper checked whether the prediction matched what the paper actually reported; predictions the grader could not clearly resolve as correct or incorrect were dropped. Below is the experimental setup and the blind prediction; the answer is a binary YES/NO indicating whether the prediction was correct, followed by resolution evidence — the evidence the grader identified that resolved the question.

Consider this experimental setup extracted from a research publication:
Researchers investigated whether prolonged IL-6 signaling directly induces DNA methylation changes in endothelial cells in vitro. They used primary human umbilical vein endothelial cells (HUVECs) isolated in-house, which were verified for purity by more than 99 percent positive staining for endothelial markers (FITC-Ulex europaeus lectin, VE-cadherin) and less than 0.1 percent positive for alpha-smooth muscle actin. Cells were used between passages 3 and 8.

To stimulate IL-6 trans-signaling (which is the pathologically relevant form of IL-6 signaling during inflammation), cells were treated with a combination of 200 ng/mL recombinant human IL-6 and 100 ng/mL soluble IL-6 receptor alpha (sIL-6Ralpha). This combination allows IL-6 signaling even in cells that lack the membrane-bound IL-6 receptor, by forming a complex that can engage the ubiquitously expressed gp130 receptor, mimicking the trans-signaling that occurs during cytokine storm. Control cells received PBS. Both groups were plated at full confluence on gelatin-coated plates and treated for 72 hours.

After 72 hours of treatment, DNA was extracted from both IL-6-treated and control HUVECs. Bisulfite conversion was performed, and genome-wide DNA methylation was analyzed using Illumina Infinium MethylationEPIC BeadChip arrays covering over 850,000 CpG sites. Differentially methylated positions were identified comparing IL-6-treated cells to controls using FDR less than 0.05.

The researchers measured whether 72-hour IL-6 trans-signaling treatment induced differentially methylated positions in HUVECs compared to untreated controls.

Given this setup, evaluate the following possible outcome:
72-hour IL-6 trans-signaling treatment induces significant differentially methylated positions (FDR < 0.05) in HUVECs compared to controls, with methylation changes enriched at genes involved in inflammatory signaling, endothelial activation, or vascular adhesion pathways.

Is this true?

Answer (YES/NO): YES